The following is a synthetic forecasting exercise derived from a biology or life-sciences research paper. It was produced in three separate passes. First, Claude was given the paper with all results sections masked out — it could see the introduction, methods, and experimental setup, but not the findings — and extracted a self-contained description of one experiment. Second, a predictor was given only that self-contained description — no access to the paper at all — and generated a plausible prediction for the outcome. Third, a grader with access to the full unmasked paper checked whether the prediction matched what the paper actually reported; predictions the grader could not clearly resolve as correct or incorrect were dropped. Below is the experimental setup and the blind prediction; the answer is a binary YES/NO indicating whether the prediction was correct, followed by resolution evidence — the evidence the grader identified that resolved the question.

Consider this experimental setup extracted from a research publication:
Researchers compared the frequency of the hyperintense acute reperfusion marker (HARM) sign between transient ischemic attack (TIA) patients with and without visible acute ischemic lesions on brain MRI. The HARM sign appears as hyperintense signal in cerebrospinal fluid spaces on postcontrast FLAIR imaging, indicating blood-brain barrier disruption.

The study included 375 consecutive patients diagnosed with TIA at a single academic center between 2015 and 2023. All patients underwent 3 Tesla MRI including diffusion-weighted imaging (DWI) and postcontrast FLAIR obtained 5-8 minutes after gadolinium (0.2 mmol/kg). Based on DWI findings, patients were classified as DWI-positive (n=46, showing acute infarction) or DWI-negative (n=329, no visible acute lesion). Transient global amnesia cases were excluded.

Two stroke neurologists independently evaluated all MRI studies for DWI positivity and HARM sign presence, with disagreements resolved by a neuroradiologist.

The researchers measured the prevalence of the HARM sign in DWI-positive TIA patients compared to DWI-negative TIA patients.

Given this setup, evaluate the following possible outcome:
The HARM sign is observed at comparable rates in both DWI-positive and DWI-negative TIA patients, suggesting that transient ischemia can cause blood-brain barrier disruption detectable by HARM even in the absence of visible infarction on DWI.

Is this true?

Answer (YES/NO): NO